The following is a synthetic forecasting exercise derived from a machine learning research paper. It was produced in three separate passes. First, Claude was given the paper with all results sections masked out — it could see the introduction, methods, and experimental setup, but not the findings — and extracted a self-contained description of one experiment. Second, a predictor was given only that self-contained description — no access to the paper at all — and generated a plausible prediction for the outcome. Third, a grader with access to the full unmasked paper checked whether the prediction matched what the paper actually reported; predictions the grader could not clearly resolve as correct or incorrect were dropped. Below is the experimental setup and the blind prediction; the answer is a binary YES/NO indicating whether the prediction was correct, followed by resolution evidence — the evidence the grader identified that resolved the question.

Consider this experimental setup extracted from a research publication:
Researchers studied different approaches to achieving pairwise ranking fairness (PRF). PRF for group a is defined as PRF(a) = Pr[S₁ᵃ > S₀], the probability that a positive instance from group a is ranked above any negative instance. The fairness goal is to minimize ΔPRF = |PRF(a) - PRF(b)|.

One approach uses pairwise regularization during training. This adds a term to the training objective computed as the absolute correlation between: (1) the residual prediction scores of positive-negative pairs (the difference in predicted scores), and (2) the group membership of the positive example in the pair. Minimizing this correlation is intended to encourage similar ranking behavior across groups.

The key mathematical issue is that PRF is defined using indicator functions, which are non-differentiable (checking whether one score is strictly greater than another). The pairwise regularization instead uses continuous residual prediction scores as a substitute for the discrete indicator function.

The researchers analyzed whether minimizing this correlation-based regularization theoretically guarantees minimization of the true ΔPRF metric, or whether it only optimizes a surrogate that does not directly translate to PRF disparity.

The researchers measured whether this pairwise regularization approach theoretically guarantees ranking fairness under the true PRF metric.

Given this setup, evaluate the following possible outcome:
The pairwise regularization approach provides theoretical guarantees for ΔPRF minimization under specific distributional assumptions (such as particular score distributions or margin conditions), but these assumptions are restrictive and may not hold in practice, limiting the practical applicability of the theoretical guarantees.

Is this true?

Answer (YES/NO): NO